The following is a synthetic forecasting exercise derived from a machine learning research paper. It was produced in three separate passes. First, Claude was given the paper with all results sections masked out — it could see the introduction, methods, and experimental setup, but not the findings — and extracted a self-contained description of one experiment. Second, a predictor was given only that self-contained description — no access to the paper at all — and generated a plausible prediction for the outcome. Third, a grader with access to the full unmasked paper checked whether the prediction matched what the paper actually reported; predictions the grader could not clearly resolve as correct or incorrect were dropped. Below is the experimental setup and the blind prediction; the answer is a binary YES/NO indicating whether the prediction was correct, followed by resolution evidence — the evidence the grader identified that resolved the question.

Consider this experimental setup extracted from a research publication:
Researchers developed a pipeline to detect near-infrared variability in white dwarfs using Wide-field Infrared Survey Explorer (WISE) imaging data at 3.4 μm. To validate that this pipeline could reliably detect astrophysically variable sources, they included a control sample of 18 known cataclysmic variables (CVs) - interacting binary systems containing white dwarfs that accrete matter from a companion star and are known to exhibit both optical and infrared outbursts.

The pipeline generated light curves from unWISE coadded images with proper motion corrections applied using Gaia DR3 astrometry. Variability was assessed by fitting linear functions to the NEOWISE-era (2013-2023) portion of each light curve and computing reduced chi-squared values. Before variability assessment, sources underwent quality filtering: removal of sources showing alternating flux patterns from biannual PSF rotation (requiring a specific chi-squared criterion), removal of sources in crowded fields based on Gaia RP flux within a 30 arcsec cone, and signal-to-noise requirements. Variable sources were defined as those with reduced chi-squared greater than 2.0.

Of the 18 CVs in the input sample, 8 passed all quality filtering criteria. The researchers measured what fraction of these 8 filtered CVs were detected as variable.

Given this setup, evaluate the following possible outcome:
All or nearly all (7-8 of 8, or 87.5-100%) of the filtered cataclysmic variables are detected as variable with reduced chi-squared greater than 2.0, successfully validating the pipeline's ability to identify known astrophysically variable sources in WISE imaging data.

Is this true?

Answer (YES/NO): YES